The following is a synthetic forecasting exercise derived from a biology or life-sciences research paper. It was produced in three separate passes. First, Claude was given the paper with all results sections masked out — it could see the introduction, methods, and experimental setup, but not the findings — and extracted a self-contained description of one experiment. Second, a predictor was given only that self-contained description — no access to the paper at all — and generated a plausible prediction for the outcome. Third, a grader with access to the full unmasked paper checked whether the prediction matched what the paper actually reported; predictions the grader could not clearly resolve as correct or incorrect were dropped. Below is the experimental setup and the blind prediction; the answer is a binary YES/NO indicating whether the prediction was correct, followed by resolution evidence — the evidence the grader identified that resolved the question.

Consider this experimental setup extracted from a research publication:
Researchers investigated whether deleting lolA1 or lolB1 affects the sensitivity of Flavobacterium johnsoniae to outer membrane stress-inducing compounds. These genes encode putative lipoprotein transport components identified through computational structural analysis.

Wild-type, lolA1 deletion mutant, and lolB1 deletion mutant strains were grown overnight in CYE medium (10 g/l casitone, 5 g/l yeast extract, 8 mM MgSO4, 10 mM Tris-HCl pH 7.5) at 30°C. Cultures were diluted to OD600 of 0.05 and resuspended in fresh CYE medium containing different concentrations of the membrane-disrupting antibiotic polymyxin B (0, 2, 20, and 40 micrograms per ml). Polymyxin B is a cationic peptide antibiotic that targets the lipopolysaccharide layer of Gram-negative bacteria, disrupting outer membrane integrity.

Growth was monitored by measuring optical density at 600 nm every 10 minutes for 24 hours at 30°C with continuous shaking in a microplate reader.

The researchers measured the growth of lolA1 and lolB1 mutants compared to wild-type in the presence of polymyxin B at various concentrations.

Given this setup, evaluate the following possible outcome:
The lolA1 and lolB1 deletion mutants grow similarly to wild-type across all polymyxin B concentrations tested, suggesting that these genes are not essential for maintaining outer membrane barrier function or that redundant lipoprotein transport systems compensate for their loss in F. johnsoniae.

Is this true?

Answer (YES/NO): NO